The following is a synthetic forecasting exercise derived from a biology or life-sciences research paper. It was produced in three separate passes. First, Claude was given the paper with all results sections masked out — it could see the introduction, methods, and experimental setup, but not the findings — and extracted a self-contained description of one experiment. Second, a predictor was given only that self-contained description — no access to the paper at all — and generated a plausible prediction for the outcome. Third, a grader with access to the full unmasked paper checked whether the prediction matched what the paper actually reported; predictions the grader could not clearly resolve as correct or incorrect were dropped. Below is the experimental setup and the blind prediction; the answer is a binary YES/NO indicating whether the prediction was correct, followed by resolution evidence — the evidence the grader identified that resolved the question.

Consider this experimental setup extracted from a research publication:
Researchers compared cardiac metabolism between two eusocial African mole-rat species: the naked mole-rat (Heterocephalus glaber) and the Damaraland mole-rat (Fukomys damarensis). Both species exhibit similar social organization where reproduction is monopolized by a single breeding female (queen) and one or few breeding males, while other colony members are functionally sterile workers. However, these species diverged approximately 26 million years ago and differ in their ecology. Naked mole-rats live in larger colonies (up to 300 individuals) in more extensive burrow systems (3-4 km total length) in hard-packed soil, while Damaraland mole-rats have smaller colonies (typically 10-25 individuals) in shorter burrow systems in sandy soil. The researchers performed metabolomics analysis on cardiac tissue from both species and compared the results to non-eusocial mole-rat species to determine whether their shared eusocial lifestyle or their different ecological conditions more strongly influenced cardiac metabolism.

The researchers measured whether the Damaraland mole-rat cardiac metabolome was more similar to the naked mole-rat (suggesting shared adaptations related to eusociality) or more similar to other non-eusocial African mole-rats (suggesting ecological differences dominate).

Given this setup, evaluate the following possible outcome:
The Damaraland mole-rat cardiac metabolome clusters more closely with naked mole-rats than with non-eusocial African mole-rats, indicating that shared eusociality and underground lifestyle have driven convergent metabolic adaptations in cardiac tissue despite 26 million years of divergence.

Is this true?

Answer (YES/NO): NO